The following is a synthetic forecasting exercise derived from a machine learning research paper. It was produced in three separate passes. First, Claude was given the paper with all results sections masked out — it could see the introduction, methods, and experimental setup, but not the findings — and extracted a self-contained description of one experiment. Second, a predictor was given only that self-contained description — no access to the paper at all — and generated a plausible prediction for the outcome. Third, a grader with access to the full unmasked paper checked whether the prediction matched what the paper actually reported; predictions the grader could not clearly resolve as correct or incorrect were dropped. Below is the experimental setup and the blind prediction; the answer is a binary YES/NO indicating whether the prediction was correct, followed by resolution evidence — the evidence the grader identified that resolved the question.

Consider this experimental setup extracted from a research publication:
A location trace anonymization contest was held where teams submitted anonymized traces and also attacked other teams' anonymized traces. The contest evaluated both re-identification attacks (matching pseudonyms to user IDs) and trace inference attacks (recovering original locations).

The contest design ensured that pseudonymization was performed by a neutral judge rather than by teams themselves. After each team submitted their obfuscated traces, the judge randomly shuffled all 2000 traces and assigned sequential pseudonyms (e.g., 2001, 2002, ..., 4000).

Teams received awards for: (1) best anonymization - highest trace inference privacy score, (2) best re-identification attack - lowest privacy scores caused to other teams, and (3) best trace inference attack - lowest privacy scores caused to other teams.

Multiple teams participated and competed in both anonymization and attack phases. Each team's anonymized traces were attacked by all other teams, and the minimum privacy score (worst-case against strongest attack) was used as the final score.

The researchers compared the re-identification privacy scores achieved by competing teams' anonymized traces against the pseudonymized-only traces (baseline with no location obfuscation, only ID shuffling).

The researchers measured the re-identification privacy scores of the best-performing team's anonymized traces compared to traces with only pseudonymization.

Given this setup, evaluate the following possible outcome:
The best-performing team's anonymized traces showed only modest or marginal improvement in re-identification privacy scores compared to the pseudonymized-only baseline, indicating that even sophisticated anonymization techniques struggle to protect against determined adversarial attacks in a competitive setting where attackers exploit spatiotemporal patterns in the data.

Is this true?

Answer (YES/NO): NO